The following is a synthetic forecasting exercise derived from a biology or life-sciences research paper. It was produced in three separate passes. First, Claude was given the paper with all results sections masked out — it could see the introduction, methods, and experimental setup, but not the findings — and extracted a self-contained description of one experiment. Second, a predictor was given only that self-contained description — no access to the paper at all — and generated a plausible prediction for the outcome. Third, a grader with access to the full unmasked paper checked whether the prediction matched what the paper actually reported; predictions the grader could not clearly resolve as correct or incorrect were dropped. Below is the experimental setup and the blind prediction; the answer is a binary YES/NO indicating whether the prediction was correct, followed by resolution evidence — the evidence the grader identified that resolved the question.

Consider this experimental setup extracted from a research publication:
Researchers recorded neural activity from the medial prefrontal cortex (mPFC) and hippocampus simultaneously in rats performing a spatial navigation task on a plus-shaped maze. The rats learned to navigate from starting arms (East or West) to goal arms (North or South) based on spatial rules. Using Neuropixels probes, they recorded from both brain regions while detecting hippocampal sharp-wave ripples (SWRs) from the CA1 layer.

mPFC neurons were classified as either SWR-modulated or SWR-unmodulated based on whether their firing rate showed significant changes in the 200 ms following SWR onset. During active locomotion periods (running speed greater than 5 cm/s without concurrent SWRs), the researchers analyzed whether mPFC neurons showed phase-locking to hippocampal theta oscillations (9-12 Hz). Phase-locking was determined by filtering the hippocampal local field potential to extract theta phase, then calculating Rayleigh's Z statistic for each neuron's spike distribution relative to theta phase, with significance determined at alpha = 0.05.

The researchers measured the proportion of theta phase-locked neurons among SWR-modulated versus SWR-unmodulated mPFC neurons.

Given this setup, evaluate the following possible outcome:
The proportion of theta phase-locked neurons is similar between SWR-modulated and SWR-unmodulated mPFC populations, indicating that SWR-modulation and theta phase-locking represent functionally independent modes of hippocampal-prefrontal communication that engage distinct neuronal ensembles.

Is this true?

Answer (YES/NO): NO